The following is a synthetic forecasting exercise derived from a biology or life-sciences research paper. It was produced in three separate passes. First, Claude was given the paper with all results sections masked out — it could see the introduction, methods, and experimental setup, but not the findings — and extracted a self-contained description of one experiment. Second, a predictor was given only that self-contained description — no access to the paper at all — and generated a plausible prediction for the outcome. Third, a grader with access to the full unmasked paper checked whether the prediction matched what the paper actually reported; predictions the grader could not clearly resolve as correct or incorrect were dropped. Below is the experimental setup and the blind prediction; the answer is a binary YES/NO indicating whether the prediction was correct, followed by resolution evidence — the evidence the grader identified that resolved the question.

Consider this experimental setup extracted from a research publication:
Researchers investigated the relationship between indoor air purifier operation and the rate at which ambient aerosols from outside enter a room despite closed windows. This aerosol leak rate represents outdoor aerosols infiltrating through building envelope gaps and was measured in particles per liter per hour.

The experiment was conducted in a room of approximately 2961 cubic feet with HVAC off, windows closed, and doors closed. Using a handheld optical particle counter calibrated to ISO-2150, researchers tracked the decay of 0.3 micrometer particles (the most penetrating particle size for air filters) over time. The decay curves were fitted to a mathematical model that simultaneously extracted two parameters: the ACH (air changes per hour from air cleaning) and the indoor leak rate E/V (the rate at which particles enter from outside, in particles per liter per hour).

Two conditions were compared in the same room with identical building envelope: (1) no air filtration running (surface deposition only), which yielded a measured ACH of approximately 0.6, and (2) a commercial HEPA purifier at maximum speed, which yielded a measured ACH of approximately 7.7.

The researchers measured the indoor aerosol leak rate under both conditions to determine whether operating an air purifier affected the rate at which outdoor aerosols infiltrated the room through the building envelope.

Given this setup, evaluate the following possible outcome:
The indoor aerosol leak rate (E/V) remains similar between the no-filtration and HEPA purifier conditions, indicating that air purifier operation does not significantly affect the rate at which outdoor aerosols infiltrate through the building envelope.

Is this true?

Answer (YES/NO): YES